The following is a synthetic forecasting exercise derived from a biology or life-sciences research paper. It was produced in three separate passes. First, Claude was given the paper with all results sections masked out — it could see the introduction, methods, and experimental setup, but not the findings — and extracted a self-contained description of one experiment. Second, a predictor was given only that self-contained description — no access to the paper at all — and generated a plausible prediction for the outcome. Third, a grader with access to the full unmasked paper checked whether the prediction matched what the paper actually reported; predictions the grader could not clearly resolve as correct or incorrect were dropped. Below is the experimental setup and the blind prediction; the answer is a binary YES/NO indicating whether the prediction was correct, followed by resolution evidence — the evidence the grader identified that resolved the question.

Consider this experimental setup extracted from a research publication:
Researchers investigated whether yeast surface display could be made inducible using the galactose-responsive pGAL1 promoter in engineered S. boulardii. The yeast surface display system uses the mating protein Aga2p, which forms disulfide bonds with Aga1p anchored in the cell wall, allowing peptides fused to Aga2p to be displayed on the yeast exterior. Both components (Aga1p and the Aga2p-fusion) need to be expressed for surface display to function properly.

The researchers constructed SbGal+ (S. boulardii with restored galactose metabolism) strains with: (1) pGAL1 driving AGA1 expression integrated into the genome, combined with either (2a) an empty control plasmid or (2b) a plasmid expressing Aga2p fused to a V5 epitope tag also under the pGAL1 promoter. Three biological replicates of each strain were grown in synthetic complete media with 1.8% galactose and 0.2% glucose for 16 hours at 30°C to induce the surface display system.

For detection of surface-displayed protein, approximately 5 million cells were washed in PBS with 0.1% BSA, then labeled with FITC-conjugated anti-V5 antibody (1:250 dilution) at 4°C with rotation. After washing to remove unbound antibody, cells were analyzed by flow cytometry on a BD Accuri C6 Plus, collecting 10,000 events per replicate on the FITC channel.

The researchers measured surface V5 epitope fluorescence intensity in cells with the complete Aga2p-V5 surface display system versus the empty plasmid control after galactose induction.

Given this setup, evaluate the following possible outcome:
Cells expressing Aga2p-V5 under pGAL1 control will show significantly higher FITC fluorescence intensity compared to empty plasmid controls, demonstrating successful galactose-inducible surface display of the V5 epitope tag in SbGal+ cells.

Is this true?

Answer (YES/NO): YES